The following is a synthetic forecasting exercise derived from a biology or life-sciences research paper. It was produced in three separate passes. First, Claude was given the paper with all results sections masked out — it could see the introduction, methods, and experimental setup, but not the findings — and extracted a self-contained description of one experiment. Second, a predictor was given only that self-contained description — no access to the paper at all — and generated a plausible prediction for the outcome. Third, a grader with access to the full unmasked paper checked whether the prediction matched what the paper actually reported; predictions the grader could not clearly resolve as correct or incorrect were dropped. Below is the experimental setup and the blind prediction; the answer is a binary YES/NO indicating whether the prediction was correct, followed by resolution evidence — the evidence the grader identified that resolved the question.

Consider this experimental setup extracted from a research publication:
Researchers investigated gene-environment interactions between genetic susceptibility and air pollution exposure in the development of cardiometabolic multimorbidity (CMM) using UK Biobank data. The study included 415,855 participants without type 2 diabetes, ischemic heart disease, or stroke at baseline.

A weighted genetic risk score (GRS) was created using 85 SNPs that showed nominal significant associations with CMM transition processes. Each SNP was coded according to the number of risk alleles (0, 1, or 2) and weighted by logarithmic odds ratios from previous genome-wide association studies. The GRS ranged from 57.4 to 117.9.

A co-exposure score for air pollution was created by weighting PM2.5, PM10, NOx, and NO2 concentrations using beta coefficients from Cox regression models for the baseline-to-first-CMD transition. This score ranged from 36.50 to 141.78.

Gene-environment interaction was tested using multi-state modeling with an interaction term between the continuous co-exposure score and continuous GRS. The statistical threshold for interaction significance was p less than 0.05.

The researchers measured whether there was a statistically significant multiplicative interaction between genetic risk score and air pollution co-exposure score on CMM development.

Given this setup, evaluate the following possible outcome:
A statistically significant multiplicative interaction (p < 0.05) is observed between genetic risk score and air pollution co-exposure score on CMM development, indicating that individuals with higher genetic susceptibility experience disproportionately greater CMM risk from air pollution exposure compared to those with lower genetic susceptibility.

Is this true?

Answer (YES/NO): NO